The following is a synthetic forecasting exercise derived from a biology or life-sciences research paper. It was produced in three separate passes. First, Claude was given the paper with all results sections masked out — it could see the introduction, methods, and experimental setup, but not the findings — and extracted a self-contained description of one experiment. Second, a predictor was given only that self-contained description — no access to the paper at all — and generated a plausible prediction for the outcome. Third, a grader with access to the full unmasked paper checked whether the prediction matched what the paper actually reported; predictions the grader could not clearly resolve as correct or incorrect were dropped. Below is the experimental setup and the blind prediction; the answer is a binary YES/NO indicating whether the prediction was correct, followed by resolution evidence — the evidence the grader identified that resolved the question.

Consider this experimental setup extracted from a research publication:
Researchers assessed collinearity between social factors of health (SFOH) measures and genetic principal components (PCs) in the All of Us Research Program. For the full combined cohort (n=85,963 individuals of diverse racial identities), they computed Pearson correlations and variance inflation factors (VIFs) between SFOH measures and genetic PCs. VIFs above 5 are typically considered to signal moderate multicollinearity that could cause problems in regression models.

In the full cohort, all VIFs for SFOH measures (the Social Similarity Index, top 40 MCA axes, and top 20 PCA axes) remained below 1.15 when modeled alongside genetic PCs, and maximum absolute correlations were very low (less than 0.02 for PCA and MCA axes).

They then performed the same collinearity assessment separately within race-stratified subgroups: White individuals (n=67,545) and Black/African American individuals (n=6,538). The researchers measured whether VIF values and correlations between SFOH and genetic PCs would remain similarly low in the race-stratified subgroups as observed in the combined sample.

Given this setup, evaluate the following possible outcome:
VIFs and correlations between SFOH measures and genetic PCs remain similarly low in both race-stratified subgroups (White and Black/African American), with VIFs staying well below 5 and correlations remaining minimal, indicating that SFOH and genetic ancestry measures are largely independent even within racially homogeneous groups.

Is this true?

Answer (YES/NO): NO